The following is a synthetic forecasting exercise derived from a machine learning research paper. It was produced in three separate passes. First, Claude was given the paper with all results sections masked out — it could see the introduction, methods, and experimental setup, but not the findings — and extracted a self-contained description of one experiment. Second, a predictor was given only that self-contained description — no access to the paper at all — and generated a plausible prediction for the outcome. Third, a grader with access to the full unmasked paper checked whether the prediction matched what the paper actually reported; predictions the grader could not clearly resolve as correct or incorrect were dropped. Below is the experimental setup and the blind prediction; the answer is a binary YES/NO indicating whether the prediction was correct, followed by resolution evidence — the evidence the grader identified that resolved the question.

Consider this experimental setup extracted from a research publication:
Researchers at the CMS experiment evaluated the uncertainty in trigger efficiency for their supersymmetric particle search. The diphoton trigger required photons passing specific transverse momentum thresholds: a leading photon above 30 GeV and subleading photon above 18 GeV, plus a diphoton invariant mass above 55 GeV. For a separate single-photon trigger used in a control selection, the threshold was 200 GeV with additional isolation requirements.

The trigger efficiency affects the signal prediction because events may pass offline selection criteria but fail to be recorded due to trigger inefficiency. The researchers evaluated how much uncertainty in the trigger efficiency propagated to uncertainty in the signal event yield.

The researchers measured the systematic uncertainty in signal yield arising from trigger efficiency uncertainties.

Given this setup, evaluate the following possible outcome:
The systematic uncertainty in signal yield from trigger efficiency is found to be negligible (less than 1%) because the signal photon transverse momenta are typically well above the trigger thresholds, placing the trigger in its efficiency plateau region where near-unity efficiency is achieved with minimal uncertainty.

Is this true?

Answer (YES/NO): NO